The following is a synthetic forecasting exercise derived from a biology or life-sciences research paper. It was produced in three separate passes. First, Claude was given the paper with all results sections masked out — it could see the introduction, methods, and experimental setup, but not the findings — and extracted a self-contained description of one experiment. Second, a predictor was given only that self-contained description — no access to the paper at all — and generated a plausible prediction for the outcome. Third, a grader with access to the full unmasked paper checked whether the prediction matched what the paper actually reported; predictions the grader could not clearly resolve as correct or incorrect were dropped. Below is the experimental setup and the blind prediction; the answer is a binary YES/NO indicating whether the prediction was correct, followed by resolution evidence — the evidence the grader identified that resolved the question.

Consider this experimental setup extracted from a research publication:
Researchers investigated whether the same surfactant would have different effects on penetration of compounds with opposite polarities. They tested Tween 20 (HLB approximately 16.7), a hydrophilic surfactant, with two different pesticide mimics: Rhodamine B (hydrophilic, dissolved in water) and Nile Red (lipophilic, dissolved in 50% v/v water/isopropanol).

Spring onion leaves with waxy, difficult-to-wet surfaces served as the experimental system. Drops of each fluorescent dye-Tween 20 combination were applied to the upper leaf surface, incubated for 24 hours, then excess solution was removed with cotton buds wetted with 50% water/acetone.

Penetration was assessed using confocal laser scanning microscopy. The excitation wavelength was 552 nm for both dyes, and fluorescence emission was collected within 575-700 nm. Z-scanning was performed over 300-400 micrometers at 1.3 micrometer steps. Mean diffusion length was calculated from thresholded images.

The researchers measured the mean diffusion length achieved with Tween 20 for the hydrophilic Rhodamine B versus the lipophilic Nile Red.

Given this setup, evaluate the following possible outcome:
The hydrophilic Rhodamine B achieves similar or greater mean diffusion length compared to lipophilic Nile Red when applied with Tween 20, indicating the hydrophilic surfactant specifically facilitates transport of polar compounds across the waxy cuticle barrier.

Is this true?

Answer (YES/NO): YES